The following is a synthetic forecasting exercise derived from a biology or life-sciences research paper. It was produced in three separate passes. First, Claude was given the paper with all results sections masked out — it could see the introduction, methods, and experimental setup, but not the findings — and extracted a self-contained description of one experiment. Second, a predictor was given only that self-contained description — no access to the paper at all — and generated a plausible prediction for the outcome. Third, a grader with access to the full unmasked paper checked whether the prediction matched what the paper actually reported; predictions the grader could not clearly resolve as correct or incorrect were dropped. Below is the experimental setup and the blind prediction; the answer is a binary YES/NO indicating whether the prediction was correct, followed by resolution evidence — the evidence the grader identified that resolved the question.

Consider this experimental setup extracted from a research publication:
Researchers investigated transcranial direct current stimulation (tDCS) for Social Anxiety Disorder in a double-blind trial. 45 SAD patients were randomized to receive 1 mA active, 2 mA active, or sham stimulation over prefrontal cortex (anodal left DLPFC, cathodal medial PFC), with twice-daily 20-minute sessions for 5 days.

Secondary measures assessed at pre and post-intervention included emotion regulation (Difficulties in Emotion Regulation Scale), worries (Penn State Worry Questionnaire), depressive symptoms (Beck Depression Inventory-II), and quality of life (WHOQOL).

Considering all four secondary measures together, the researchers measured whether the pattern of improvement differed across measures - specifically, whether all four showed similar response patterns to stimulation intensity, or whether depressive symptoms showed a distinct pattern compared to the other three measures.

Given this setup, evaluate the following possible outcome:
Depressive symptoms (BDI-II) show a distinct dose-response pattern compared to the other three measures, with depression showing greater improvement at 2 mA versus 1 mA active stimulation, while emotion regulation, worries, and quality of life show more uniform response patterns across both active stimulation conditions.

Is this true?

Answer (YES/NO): NO